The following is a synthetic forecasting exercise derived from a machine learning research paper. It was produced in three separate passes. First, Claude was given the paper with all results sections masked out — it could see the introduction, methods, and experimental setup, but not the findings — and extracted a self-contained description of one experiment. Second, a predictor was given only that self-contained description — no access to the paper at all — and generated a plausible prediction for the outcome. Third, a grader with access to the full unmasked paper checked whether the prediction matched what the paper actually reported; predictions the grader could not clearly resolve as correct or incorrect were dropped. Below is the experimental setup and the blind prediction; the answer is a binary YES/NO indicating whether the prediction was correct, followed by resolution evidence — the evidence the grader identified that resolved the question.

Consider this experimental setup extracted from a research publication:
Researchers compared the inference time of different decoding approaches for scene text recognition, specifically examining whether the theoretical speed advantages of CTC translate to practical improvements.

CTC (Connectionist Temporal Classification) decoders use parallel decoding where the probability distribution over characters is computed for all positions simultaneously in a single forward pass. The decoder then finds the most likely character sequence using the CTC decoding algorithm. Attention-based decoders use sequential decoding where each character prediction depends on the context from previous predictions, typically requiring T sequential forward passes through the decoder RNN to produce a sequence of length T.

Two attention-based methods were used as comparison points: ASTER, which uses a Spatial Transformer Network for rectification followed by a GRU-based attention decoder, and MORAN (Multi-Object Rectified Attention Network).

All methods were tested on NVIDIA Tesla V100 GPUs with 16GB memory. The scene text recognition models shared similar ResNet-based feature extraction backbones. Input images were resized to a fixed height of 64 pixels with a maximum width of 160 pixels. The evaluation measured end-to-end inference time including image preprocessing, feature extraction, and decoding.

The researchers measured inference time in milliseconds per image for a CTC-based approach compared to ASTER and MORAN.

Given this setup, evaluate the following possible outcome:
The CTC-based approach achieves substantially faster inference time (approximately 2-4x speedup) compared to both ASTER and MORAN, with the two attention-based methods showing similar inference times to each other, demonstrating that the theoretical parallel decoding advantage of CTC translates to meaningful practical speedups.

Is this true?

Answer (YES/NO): NO